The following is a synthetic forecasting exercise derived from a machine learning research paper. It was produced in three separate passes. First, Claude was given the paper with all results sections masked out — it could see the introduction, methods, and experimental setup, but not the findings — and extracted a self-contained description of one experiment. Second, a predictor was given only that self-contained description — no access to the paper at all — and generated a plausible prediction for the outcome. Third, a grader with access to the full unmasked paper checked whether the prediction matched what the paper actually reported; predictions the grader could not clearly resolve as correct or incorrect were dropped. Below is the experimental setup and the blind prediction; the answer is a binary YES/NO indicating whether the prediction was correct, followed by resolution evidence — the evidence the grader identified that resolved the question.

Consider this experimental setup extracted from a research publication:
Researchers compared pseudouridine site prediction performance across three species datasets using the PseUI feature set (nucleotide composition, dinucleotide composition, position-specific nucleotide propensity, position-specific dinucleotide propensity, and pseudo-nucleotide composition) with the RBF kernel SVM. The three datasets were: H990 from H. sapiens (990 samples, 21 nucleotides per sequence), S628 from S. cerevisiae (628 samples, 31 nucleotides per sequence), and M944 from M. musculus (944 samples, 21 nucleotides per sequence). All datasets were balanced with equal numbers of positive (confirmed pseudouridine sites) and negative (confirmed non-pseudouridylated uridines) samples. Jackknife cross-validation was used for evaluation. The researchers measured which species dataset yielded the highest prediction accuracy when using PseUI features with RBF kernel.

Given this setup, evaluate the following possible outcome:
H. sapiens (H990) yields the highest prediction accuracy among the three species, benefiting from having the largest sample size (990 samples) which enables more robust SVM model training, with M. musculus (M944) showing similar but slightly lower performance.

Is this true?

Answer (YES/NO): NO